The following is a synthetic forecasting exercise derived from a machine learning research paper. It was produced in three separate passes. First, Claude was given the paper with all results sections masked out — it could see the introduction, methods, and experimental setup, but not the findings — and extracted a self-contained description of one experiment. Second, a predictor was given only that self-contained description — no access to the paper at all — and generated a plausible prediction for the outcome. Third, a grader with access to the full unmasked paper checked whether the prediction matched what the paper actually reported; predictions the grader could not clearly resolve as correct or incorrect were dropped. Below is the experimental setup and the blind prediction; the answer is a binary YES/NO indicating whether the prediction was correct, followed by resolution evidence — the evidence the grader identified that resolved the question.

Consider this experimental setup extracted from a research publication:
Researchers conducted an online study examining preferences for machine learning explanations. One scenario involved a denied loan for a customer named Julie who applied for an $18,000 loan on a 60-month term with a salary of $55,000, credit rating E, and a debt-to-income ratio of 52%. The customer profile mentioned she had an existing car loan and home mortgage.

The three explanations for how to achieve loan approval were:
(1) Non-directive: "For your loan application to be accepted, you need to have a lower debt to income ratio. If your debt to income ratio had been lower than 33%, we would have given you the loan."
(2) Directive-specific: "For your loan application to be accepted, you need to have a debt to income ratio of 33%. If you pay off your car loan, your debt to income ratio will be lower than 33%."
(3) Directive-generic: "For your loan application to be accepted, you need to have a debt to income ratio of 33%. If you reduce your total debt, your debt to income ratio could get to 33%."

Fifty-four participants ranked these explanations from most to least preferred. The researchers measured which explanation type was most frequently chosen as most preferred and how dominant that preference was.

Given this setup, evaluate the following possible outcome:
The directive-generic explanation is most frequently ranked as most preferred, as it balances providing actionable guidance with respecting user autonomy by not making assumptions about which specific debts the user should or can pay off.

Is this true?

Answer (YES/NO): NO